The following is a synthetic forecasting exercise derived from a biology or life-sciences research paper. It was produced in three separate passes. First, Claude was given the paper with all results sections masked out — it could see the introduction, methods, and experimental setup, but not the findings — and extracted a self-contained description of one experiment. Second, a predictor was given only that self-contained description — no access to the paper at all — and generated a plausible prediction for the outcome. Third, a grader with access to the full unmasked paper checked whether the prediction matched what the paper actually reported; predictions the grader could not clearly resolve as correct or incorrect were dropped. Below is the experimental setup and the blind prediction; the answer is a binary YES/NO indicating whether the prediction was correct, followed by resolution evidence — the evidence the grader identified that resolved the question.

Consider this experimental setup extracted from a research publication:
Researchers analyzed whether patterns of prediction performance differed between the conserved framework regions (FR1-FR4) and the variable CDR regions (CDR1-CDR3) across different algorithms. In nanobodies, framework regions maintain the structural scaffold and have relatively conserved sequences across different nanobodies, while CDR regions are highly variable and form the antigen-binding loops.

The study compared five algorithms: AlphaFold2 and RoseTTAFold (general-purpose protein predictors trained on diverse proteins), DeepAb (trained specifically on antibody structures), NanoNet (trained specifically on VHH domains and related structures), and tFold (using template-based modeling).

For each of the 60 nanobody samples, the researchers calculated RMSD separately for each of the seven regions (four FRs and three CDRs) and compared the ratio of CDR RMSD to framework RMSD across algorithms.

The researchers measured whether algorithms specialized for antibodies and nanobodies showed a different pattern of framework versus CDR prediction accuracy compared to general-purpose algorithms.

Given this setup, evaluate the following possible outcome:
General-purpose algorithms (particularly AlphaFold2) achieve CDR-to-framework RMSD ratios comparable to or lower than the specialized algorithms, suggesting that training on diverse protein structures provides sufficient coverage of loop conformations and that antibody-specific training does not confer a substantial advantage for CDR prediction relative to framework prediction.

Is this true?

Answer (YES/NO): NO